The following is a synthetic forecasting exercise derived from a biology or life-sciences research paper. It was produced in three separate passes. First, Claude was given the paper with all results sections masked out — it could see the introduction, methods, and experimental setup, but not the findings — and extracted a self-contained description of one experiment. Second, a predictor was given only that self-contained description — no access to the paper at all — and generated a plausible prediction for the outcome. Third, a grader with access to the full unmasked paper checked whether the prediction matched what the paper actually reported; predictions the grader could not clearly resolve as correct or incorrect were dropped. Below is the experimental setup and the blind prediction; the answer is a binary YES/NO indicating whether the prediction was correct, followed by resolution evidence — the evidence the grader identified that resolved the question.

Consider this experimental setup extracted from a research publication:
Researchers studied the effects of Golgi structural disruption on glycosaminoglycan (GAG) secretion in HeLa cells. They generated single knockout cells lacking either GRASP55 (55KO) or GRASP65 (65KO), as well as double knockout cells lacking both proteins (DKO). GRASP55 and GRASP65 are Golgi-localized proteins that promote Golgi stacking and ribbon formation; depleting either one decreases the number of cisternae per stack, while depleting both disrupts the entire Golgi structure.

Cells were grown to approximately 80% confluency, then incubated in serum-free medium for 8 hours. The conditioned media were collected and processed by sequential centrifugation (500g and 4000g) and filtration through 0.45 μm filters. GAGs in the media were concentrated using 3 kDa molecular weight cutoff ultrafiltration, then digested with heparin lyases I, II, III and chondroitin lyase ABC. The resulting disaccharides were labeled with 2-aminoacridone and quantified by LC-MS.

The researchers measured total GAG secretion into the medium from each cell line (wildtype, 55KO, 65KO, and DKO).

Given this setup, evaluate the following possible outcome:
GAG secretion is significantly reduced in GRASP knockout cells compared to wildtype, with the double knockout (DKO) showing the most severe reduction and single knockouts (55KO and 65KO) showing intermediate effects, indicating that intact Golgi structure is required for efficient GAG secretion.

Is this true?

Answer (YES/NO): NO